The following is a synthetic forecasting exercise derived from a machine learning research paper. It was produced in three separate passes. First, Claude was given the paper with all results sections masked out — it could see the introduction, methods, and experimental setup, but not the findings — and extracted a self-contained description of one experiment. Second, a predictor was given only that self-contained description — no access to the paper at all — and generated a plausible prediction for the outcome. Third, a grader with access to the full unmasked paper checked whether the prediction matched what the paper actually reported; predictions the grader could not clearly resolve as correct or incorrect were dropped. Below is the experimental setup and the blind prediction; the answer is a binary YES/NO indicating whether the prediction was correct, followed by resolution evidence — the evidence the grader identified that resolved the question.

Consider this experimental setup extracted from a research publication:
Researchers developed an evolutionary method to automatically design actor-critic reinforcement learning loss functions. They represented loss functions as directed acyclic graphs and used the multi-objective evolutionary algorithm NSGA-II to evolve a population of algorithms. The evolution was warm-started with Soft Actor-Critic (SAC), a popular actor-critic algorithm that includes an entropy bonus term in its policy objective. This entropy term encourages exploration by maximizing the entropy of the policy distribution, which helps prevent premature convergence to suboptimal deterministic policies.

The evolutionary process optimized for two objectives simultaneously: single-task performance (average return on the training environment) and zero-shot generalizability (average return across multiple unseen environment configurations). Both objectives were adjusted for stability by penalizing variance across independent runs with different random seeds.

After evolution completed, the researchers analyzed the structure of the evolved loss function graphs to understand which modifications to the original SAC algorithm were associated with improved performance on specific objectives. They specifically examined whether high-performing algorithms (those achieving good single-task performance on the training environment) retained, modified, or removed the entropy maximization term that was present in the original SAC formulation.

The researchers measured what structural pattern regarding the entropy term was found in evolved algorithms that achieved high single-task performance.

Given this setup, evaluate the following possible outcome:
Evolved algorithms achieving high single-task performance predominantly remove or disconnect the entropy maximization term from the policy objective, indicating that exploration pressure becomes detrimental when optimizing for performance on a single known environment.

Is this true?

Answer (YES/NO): NO